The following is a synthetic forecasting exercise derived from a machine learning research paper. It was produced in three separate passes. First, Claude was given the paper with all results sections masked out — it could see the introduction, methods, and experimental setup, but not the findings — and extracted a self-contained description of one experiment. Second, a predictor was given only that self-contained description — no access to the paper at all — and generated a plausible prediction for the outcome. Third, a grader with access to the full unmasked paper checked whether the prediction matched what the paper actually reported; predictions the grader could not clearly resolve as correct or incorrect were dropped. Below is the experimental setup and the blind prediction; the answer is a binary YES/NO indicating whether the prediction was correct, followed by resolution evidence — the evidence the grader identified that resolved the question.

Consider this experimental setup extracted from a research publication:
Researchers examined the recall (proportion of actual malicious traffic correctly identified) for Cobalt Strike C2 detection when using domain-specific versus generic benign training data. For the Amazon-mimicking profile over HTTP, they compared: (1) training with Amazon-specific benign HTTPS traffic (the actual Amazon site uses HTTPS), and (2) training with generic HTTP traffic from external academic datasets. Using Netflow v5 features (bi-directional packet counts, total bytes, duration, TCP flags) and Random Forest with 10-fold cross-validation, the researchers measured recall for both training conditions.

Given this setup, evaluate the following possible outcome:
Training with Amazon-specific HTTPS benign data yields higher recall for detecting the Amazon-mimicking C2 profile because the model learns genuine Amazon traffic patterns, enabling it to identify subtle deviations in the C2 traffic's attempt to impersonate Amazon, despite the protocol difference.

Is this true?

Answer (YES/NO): YES